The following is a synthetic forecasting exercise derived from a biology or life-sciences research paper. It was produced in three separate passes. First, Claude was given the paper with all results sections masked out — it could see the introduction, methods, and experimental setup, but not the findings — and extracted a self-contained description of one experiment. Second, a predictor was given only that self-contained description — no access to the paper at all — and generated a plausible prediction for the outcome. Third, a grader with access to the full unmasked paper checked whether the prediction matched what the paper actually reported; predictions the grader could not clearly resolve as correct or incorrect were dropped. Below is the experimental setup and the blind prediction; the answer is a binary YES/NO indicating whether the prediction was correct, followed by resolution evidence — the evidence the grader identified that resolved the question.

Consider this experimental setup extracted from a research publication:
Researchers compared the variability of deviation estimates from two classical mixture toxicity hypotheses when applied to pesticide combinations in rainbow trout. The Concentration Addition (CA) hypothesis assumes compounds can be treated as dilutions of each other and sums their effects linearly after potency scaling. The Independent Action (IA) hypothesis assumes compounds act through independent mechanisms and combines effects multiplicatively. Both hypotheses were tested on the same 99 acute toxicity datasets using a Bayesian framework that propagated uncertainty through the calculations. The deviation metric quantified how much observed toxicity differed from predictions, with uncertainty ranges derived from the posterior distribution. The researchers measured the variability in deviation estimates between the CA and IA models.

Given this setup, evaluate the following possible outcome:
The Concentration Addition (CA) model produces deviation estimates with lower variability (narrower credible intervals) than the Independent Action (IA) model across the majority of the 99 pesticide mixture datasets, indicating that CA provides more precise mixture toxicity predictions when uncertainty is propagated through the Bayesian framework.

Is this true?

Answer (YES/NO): YES